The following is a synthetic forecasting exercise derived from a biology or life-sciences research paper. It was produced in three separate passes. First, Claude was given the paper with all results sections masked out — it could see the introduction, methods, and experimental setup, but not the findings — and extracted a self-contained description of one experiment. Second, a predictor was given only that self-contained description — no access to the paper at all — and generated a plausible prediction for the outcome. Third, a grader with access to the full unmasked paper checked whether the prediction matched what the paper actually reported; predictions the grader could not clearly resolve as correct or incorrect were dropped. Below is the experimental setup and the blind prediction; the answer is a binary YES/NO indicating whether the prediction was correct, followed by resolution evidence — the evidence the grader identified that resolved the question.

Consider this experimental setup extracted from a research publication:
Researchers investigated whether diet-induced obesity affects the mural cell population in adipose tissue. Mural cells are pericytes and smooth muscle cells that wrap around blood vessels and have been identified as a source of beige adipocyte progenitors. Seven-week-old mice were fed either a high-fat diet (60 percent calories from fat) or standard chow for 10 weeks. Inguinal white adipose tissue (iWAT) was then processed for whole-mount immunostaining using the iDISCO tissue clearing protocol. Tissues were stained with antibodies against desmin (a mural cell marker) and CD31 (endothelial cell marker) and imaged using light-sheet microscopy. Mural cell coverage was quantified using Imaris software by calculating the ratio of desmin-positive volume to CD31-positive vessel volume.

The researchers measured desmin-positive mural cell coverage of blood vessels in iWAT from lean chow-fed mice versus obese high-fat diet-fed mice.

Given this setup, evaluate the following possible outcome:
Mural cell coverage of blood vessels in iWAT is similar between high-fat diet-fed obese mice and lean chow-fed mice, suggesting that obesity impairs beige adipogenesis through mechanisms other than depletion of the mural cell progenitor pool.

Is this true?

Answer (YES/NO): NO